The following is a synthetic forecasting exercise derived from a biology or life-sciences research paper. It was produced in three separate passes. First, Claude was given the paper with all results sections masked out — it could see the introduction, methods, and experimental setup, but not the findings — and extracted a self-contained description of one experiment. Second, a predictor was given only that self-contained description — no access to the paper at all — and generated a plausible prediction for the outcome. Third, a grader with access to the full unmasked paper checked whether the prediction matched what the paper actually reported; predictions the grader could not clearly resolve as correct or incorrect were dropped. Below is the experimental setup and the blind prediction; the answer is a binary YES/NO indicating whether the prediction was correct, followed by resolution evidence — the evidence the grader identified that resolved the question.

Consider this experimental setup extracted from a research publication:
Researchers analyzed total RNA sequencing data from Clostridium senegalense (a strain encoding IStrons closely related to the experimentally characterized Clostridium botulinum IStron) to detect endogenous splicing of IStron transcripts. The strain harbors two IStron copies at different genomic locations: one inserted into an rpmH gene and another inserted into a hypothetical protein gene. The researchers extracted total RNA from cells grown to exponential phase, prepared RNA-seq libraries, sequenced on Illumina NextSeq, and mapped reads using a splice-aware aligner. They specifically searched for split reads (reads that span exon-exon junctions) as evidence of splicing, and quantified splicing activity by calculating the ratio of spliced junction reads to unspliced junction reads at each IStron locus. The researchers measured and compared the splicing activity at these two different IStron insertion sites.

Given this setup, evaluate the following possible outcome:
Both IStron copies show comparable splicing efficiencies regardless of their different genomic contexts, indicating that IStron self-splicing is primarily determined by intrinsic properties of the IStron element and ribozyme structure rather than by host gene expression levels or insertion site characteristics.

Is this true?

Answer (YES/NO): NO